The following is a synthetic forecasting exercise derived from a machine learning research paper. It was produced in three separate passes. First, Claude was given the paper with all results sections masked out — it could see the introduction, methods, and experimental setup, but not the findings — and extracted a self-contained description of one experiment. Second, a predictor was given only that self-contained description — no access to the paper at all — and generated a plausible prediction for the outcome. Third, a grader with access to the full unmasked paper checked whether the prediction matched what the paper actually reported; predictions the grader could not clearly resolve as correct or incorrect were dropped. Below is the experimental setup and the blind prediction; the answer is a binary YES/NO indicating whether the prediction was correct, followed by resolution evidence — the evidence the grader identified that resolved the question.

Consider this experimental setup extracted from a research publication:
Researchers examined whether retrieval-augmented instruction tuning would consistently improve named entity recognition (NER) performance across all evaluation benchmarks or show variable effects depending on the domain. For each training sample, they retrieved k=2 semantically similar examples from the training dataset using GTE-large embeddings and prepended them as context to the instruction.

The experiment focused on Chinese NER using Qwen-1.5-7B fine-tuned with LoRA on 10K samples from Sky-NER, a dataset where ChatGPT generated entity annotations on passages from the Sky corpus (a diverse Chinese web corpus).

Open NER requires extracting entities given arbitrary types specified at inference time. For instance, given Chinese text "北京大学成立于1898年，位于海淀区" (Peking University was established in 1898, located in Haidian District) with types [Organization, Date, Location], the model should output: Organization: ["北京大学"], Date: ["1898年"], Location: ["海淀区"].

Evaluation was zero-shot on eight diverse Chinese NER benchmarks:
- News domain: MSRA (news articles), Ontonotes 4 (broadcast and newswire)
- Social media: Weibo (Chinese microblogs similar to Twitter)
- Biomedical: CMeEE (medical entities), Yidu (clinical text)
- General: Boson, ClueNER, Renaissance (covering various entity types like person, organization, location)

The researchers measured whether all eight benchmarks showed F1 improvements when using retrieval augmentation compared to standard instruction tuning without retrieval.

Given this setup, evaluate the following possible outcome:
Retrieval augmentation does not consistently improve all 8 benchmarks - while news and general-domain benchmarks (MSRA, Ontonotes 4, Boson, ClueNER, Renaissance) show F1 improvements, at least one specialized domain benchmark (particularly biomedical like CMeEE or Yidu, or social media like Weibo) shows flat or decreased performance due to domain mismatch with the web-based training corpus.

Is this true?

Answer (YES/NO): NO